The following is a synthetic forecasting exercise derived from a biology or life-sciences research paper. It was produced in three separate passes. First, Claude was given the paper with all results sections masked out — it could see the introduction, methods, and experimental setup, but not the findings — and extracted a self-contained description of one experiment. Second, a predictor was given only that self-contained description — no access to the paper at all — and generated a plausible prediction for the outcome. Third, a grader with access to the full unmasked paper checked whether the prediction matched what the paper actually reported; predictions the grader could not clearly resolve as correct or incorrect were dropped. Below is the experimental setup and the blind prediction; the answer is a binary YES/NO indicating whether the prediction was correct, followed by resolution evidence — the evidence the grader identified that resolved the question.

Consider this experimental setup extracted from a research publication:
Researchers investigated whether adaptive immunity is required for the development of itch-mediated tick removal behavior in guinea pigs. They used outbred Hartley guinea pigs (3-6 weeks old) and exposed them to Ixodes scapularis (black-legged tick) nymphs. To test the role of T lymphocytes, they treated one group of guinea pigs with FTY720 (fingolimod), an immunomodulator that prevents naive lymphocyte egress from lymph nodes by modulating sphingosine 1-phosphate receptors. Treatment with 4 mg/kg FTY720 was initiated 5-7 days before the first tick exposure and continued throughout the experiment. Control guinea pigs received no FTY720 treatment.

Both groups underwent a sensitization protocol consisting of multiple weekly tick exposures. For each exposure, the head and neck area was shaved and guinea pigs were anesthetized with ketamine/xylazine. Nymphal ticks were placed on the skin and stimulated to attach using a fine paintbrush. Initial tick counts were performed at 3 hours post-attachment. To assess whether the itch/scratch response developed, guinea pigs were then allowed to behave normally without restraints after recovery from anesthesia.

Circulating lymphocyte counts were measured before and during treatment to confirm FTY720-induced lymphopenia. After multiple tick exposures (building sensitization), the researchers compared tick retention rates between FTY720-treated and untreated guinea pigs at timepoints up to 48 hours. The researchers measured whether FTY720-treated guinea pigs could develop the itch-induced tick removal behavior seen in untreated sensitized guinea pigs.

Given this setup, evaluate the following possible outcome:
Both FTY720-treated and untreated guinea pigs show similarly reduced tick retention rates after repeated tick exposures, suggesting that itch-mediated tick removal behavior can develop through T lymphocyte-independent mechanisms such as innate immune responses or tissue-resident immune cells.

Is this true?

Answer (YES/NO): NO